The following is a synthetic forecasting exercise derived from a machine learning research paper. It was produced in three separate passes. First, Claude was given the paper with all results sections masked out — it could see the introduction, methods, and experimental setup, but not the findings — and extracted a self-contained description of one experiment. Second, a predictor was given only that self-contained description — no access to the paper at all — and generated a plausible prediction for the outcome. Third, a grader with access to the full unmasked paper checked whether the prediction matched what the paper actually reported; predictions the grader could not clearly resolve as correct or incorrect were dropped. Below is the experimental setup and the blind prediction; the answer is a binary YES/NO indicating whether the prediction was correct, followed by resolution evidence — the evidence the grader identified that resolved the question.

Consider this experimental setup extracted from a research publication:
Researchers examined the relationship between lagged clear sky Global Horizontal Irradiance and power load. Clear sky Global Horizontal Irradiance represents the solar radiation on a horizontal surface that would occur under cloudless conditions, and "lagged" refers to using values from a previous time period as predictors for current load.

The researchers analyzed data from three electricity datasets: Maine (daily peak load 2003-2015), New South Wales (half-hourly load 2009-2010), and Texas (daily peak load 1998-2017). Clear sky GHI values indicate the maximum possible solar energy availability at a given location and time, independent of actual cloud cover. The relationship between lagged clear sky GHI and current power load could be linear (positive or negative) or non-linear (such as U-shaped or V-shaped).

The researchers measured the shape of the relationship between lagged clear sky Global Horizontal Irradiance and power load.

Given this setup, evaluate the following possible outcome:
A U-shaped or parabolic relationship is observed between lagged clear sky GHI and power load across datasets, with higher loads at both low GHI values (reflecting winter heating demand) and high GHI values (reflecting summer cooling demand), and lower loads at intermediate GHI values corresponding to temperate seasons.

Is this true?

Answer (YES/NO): NO